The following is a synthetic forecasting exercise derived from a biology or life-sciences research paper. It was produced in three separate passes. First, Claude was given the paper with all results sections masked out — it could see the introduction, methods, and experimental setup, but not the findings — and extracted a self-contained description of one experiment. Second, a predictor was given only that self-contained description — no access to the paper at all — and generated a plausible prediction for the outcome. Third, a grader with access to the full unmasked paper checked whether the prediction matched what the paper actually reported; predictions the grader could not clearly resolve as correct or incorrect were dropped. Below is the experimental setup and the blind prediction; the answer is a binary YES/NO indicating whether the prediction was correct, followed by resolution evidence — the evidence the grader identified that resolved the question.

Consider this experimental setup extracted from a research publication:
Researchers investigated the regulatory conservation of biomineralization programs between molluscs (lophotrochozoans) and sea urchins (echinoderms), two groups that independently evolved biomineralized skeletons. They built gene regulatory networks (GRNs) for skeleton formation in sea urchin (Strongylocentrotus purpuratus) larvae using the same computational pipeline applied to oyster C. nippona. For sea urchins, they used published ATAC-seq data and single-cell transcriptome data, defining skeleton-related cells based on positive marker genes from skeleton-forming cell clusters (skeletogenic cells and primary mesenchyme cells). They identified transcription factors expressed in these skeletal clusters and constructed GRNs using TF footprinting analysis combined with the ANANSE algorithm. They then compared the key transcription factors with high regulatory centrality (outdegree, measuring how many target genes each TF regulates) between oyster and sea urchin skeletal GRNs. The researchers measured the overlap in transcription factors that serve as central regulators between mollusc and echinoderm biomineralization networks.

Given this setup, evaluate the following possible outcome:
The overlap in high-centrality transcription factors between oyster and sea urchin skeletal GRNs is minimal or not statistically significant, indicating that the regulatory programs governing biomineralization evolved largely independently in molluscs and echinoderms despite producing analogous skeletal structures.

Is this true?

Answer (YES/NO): YES